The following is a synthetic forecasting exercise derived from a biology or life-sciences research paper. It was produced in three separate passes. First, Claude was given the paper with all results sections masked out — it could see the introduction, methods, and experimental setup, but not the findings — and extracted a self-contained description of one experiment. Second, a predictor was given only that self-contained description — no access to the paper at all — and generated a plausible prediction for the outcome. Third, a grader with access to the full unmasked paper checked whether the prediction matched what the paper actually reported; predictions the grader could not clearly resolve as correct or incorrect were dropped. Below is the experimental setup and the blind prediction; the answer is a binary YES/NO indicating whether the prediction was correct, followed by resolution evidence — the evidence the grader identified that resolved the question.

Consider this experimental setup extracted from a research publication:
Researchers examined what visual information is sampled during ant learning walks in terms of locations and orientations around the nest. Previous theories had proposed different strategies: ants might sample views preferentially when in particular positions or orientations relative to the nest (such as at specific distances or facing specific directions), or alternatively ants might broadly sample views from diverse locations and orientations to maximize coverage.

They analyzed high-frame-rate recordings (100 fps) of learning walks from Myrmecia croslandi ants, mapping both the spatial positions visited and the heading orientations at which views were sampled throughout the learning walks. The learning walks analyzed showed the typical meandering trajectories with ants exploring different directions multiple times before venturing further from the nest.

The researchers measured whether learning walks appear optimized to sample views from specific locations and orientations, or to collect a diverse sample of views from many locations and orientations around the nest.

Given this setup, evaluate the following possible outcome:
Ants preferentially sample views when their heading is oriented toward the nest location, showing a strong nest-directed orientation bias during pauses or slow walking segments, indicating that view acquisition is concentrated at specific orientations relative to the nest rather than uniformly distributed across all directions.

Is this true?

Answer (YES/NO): NO